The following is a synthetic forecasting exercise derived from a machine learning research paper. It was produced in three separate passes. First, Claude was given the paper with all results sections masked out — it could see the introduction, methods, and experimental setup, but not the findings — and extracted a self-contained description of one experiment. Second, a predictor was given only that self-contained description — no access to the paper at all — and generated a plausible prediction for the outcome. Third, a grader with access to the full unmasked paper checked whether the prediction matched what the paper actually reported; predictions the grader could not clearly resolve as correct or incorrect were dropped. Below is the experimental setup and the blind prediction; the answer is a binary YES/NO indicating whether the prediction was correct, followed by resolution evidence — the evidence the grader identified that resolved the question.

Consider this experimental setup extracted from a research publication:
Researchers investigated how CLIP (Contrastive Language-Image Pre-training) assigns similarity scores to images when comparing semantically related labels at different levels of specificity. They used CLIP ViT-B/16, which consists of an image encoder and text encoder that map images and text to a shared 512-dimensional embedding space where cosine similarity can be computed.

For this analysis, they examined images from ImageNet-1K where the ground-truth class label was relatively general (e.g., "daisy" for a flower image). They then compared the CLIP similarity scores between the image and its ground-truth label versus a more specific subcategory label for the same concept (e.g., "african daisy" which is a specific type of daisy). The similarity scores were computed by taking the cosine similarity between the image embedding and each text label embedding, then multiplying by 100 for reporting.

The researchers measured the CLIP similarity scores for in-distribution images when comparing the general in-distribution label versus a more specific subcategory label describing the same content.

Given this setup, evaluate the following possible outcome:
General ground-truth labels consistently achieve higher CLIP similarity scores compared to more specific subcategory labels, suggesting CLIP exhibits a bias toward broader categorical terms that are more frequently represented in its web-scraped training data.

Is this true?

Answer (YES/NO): NO